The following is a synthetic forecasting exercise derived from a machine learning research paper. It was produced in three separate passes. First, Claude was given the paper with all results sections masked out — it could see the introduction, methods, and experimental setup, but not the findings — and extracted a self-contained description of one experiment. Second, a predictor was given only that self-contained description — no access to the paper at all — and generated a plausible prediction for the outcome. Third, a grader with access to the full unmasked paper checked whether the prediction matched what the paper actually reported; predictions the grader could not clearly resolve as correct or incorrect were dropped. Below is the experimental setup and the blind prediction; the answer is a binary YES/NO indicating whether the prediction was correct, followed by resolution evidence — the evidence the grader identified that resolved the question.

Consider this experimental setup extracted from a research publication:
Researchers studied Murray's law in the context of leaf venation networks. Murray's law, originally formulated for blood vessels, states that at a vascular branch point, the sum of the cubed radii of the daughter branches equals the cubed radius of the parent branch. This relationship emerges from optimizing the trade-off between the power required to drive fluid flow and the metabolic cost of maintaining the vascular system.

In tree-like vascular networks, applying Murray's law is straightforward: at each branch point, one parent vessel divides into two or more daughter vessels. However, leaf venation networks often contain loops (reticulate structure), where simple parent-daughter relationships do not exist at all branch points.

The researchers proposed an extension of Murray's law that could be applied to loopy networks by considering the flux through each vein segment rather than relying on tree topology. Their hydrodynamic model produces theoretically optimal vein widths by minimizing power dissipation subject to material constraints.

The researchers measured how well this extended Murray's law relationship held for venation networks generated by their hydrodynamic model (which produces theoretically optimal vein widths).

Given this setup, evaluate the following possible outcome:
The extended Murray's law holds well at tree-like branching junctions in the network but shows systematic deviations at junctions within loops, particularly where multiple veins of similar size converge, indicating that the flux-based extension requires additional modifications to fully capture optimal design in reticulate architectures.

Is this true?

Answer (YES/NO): NO